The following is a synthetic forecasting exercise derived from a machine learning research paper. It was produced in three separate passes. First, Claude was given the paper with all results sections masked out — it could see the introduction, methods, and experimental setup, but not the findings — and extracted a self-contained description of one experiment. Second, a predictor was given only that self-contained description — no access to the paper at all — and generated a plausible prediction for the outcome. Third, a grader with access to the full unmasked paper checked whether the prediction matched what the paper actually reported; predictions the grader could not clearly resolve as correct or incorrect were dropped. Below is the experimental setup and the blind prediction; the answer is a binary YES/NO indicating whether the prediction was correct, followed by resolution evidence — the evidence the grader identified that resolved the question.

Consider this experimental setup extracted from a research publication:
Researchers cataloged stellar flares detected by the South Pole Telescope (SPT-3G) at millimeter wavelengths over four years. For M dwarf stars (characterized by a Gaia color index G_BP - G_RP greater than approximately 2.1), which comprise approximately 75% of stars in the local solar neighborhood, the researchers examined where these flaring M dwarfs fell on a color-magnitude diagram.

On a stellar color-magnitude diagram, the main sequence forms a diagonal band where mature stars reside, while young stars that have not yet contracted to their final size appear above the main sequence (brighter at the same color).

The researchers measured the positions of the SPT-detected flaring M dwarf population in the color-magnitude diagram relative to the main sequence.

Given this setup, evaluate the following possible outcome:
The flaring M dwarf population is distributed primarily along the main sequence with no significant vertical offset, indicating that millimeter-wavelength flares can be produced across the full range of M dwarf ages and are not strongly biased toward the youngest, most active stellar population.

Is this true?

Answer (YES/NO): NO